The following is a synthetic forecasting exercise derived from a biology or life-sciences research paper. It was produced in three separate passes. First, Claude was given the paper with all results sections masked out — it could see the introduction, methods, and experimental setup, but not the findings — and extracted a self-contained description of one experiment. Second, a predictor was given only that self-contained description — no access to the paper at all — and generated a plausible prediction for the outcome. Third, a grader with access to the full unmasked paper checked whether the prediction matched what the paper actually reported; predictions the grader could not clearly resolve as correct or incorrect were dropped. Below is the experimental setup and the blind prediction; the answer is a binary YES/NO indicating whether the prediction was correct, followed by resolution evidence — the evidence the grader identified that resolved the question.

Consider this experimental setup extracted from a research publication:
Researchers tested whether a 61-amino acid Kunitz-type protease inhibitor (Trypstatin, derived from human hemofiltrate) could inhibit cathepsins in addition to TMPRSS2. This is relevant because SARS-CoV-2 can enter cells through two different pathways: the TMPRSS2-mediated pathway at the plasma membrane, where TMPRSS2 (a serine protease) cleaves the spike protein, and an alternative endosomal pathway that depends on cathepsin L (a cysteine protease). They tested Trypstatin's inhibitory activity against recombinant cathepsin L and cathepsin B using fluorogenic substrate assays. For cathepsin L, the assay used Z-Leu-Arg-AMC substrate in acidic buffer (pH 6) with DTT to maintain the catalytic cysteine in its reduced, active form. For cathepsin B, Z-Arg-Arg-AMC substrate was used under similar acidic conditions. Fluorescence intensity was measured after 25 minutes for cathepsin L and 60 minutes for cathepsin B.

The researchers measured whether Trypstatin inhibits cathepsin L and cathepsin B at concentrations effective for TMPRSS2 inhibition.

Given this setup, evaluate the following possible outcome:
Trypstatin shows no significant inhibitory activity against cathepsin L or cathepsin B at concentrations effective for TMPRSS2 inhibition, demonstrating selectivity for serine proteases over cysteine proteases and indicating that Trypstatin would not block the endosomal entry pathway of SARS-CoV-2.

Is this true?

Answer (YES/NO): YES